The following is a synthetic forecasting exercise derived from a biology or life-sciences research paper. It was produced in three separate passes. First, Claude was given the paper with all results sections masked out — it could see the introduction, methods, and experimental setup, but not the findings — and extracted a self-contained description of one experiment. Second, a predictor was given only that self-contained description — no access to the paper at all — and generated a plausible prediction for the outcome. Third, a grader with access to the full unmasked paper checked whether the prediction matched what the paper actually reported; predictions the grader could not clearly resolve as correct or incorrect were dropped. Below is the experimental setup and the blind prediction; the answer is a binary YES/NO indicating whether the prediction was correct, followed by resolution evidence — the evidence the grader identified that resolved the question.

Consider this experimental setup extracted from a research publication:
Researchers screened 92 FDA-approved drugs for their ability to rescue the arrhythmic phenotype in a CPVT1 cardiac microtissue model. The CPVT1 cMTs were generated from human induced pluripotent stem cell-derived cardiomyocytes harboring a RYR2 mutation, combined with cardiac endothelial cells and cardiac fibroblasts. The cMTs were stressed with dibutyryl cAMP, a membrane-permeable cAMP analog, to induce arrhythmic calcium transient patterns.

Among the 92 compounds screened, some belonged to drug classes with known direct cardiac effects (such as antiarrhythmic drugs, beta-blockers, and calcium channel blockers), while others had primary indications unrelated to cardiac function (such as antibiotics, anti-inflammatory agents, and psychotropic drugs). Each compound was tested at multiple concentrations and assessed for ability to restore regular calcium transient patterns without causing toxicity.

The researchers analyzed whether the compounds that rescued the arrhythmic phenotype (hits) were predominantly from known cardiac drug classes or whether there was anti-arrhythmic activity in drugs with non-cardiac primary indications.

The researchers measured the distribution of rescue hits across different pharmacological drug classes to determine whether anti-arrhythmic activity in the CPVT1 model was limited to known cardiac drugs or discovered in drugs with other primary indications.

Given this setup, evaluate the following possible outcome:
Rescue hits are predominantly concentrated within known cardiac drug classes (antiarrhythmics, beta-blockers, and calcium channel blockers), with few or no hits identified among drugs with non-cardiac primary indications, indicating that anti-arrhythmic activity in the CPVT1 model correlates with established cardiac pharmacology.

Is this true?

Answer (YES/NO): NO